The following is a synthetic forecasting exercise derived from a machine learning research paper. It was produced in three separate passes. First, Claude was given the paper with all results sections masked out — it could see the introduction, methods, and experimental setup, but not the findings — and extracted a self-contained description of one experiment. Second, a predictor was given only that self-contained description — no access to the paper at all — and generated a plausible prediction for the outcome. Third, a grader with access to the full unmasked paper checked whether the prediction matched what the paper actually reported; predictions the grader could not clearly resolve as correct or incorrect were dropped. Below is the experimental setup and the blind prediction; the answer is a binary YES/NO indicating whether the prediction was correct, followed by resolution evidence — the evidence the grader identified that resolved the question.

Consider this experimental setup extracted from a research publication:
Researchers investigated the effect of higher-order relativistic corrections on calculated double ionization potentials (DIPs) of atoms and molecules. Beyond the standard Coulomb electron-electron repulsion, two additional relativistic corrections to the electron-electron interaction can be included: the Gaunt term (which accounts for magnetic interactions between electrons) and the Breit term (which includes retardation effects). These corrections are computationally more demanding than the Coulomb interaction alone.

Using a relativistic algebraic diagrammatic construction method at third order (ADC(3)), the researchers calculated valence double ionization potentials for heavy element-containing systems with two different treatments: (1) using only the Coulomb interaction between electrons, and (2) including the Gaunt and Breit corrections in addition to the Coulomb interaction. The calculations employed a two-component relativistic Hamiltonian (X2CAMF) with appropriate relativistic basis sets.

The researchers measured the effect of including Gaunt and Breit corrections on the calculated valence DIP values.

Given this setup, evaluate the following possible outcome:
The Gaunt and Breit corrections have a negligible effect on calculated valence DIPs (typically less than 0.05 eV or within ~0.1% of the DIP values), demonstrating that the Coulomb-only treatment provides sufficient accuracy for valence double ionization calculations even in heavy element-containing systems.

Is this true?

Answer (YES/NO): YES